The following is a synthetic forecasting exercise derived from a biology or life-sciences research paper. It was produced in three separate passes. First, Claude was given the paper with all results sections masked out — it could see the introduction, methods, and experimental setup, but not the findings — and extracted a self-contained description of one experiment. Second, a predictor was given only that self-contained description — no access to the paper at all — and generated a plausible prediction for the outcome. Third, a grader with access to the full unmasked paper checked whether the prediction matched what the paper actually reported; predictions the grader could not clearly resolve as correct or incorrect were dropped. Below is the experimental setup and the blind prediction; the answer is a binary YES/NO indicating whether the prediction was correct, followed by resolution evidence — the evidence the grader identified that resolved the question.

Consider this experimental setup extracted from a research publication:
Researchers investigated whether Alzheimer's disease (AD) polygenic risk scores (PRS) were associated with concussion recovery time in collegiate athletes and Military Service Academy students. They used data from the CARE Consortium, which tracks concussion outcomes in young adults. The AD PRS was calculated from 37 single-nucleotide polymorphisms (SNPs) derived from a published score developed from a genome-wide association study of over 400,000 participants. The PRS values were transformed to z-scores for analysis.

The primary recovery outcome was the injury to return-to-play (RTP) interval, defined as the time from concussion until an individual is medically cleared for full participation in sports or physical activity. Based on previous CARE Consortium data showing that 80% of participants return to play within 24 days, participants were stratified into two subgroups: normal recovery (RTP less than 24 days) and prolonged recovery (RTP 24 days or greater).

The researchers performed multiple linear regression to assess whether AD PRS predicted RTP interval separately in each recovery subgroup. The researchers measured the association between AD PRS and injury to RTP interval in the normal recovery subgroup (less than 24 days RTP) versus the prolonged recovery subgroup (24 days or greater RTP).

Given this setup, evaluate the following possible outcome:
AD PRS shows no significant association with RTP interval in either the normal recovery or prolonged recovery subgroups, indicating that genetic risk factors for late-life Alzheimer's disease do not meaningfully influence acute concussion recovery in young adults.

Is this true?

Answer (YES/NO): NO